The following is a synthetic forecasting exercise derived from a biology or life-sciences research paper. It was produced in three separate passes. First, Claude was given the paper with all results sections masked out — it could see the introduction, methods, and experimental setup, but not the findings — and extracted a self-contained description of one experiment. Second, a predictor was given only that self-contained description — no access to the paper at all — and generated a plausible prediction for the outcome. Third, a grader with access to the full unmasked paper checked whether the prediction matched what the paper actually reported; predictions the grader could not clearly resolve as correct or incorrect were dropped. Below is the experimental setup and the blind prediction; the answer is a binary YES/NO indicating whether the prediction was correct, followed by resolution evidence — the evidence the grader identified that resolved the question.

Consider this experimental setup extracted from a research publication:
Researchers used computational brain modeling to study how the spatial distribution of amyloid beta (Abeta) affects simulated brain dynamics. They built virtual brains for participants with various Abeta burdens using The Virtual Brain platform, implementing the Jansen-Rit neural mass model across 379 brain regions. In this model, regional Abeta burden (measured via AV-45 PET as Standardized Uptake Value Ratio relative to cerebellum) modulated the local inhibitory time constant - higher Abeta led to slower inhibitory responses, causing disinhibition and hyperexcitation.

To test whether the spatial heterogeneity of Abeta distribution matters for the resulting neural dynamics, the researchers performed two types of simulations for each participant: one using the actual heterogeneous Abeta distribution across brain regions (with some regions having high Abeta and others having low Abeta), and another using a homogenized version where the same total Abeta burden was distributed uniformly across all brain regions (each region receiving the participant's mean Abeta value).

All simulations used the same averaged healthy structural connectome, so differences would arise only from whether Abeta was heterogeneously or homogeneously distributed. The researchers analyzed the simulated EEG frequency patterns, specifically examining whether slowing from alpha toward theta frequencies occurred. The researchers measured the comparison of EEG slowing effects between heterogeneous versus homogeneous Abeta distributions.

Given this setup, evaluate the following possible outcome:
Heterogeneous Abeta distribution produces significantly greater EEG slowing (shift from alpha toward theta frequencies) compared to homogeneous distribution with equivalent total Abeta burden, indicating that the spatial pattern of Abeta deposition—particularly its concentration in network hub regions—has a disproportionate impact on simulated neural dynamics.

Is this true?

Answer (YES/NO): NO